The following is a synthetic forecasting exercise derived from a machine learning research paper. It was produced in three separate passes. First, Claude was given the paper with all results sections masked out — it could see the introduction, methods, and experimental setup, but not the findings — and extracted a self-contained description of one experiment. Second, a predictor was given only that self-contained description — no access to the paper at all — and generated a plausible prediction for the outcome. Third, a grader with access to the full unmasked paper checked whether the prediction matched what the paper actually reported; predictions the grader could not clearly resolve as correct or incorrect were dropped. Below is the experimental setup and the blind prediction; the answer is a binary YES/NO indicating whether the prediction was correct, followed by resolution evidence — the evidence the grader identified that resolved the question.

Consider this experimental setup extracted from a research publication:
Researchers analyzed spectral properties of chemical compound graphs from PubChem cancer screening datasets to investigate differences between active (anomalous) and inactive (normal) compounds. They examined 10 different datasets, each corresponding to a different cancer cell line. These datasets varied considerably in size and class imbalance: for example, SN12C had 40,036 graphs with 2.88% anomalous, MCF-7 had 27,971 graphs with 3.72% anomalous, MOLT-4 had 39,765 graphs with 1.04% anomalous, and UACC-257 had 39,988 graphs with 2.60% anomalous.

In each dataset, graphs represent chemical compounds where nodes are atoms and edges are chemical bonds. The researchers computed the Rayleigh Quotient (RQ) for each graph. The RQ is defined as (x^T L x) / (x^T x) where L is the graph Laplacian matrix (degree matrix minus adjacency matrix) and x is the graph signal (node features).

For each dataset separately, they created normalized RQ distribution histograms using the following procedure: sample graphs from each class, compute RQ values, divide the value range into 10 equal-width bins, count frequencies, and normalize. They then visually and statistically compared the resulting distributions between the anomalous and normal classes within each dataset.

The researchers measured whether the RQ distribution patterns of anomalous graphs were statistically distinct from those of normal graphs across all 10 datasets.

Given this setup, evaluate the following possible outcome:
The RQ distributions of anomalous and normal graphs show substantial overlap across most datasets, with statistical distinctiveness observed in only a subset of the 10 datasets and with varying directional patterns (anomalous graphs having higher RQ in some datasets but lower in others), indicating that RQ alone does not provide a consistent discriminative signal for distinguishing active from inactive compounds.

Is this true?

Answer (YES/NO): NO